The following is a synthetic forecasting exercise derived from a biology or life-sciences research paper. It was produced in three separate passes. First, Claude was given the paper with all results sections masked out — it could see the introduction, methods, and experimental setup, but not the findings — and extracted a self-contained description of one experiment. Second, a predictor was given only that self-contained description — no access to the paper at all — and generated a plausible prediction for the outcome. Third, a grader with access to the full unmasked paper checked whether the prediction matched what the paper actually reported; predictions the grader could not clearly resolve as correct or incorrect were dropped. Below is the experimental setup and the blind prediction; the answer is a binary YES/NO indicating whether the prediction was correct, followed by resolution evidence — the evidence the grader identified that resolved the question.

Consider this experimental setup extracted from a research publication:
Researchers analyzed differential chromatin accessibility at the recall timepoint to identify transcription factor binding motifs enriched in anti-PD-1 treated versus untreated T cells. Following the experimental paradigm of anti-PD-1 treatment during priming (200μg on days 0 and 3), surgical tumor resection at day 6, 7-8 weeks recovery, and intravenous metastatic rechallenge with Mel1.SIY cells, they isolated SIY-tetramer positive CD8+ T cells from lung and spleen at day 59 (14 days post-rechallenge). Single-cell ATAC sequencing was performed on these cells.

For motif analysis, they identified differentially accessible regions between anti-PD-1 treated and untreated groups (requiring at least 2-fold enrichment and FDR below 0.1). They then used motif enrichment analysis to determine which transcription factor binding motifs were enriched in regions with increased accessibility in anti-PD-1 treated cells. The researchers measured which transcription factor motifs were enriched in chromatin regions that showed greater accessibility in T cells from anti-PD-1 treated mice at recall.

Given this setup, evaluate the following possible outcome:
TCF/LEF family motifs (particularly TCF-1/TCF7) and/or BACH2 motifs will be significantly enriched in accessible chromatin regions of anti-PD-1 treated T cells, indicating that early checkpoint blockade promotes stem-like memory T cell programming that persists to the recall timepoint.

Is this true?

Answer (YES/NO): NO